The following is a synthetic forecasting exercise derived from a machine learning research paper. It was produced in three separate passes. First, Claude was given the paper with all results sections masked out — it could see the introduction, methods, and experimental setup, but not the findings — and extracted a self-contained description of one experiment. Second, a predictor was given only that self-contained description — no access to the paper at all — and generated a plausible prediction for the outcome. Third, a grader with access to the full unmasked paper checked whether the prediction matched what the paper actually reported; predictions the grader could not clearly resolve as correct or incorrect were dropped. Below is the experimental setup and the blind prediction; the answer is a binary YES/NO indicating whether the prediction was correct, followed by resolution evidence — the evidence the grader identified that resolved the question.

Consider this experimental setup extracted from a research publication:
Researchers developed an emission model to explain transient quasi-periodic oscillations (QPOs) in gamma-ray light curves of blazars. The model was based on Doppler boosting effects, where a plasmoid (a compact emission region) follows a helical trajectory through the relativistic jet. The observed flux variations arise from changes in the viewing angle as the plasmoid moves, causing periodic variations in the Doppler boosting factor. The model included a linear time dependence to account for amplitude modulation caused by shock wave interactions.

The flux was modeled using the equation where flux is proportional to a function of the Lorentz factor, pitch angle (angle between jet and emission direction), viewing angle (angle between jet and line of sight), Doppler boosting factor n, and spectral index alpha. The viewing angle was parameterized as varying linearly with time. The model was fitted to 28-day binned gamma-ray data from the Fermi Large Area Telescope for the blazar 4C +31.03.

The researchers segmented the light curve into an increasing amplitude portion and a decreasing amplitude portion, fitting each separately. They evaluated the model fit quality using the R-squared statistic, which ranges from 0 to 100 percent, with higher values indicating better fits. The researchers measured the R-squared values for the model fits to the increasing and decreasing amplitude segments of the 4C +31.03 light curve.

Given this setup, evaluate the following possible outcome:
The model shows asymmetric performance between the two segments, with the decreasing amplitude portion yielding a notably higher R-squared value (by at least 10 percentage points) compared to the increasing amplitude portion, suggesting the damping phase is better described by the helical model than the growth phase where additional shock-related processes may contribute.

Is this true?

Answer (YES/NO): NO